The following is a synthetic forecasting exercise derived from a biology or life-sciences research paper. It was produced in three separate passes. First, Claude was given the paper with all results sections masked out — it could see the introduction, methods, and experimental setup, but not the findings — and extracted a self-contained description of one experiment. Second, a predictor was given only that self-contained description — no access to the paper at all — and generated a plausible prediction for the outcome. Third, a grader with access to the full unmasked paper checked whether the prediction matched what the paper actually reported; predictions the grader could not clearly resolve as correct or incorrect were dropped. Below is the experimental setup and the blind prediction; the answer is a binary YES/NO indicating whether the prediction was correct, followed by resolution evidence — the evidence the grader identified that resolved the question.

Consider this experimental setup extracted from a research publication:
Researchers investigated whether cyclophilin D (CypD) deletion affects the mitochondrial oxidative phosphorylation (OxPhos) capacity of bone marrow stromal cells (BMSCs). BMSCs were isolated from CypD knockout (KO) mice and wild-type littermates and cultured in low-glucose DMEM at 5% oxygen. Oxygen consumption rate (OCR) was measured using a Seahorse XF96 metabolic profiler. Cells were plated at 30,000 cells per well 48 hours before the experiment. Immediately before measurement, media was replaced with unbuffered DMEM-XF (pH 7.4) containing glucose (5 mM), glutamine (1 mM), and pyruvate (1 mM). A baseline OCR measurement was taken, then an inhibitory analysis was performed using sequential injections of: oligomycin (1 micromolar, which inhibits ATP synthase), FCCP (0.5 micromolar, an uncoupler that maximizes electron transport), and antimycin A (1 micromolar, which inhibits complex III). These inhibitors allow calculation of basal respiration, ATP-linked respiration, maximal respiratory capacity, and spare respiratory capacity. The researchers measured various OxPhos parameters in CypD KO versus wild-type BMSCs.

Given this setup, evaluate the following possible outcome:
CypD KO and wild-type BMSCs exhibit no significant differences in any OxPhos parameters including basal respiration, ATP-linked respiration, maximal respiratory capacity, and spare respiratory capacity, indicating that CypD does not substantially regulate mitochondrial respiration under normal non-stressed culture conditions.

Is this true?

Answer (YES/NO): NO